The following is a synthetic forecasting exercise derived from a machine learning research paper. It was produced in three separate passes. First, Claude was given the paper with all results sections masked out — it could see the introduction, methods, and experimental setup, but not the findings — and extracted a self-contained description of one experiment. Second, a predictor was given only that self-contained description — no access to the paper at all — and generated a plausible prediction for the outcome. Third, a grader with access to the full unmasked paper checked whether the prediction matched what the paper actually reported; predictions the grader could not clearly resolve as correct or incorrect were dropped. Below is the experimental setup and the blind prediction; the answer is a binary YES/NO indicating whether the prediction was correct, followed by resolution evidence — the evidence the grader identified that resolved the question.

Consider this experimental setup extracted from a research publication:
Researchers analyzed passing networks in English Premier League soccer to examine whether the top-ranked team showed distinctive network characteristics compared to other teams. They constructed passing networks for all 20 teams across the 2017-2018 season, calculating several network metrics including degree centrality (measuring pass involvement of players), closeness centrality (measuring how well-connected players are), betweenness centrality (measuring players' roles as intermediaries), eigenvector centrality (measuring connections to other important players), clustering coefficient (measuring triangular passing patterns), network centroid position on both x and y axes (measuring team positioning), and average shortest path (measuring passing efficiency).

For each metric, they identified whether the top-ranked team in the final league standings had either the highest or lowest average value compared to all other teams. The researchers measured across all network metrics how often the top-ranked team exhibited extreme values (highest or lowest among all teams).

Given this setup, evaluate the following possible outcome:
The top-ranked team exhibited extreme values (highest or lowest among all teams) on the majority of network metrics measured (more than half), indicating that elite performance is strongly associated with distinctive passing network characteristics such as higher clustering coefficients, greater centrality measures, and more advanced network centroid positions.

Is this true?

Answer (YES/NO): YES